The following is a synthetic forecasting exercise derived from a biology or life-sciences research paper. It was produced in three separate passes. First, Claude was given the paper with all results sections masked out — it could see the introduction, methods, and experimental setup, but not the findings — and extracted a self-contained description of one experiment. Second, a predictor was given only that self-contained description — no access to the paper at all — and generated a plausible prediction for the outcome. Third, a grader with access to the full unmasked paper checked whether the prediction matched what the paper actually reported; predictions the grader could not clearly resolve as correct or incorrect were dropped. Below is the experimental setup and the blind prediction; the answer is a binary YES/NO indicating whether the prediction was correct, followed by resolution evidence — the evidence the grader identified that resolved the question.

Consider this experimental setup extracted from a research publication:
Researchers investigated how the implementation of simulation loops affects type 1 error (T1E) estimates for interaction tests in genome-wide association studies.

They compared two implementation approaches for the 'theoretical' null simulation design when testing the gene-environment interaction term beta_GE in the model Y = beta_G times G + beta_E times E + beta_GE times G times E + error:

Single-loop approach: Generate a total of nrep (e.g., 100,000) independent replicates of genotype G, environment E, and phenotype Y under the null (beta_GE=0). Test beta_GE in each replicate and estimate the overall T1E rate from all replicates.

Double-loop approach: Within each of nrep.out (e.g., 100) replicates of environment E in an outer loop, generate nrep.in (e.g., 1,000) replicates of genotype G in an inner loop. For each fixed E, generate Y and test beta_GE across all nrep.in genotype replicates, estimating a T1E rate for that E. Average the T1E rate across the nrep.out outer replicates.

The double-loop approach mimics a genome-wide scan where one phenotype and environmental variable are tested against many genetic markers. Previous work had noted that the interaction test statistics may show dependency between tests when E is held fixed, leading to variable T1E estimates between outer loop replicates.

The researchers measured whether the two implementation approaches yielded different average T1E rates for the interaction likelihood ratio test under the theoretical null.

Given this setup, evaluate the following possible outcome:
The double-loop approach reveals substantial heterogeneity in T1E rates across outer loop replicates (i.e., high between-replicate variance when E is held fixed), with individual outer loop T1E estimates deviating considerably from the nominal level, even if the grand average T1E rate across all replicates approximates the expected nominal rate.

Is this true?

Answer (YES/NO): YES